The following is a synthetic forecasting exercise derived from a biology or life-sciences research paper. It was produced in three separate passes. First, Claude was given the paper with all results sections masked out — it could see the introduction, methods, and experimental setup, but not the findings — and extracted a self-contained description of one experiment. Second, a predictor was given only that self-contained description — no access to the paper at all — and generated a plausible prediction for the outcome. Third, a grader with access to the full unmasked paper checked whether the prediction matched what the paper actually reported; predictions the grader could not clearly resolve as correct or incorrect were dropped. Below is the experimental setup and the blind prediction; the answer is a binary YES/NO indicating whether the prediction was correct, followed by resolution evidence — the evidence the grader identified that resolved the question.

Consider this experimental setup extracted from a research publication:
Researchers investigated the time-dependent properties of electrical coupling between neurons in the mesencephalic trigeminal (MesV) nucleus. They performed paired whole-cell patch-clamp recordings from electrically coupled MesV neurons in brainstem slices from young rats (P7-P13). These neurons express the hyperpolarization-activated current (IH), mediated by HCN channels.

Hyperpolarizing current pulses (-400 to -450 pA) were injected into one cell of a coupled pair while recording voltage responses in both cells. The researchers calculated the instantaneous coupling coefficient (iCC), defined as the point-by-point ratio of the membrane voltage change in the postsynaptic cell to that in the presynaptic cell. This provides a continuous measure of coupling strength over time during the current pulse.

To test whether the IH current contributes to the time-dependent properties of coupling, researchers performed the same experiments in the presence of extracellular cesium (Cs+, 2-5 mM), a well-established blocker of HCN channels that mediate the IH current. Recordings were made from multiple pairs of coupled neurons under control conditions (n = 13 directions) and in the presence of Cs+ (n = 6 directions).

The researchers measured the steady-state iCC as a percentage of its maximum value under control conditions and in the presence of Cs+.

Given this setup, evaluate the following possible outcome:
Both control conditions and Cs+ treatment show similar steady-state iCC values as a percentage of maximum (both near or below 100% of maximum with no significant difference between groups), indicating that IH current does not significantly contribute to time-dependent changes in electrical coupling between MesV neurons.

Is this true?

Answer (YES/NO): NO